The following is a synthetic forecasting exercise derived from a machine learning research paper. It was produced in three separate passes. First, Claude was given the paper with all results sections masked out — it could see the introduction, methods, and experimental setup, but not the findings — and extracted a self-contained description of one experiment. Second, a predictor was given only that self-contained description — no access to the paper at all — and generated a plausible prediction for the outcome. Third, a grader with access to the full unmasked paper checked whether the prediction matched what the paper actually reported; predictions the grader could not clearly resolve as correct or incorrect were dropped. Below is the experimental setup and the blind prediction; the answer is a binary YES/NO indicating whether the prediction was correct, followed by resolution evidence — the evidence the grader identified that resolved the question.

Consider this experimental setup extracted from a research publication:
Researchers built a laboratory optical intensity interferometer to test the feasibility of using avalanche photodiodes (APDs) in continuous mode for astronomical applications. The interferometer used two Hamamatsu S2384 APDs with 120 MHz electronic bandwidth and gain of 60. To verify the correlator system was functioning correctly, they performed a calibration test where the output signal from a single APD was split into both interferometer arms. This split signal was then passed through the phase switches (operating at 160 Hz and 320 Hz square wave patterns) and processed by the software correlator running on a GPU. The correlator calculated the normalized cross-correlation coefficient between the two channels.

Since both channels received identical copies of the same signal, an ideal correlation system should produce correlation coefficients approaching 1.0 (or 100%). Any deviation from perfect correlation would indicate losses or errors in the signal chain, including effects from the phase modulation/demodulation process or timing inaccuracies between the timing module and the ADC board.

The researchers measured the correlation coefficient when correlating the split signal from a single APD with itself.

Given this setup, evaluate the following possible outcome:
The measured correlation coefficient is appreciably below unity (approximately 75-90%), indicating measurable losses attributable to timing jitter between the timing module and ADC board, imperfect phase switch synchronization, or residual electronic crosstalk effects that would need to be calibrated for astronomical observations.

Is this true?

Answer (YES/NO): NO